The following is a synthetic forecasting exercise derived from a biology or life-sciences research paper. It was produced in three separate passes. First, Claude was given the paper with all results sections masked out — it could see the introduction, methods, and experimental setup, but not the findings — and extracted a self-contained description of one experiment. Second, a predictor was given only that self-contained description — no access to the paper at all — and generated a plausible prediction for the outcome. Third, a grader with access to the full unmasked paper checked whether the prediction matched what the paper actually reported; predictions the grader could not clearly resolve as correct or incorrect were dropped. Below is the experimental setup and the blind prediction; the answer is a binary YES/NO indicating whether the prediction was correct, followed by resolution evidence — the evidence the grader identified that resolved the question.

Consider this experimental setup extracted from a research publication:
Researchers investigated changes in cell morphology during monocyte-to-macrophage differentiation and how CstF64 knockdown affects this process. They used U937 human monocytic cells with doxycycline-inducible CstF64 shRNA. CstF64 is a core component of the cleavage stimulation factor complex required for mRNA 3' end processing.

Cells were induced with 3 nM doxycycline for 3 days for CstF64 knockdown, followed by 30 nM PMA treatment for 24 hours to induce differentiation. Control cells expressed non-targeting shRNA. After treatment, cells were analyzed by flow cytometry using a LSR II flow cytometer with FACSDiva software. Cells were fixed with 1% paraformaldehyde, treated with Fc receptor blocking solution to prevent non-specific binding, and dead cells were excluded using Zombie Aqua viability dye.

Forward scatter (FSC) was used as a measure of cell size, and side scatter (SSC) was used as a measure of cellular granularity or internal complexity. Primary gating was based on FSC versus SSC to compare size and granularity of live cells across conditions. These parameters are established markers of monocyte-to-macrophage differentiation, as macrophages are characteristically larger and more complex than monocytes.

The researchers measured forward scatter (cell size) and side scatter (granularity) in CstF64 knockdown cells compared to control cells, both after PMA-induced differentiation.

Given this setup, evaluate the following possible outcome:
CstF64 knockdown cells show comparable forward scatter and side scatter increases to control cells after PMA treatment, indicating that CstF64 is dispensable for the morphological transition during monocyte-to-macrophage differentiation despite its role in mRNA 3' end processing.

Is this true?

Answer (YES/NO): NO